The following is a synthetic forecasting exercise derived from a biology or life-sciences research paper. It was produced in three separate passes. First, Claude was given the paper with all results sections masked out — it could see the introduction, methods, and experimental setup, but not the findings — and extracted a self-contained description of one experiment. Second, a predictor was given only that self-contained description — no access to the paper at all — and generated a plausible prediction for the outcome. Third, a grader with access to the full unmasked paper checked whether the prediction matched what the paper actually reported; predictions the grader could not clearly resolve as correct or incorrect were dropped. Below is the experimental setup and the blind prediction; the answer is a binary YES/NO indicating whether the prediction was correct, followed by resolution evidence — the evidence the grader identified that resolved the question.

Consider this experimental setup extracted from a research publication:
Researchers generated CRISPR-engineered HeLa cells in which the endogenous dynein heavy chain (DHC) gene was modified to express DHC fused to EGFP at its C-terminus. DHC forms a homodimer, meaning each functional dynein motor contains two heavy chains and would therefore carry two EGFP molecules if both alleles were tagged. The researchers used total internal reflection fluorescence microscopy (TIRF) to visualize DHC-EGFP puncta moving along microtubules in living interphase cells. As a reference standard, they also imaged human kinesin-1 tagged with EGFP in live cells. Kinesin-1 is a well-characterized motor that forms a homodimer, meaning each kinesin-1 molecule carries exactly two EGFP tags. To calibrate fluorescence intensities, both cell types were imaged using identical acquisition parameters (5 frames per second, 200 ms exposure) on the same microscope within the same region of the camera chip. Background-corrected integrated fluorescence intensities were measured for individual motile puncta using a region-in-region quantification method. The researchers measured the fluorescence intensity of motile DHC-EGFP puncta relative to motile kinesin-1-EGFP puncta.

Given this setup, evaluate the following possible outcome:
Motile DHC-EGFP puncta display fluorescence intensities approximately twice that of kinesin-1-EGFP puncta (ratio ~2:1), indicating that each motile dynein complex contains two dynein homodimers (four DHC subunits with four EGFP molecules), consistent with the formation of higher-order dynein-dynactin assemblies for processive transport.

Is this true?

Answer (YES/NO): NO